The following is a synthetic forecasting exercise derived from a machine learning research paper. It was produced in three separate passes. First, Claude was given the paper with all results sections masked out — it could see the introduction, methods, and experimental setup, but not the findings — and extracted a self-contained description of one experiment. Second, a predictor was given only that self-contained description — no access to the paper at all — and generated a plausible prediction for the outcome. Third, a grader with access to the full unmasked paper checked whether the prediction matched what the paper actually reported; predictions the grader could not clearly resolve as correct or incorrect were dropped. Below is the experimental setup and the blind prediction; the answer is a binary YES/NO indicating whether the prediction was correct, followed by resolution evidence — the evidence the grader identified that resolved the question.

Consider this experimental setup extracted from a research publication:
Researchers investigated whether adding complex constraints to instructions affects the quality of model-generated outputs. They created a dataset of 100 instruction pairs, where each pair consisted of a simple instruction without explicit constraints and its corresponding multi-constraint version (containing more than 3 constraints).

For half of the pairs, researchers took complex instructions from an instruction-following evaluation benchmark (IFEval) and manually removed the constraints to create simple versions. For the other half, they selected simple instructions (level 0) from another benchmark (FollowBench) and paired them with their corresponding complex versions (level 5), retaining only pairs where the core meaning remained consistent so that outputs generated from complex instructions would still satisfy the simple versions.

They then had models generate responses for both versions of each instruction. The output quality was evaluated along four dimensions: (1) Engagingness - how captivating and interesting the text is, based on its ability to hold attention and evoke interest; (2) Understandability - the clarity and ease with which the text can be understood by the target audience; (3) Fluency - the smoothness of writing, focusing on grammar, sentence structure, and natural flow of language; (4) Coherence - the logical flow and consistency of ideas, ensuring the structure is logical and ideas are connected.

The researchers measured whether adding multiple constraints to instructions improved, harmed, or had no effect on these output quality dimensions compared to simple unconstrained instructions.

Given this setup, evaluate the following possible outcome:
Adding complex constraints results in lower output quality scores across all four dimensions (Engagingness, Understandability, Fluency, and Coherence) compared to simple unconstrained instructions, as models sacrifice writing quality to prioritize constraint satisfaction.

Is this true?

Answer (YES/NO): YES